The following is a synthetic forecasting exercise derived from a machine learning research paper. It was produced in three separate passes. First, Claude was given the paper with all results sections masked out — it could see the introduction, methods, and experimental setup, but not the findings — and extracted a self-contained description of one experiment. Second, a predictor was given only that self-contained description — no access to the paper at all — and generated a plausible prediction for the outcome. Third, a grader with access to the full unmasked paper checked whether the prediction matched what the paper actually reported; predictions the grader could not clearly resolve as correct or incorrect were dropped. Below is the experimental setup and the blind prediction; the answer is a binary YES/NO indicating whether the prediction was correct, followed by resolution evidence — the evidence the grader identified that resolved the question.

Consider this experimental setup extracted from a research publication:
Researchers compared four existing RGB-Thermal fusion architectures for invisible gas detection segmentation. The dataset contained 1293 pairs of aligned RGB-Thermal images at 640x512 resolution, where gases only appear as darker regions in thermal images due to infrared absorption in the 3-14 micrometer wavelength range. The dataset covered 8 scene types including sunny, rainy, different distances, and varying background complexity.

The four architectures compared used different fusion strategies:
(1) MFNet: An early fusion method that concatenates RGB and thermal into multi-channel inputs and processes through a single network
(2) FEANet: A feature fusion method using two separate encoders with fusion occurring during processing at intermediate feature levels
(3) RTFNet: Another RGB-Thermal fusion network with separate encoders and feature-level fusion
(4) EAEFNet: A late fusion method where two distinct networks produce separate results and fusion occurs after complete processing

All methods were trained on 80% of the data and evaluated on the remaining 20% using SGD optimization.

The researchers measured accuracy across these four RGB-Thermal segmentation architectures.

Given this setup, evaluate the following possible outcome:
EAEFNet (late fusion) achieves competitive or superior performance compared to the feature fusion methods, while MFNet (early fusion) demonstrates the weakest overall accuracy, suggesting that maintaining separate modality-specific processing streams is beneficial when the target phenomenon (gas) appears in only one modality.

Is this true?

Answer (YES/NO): YES